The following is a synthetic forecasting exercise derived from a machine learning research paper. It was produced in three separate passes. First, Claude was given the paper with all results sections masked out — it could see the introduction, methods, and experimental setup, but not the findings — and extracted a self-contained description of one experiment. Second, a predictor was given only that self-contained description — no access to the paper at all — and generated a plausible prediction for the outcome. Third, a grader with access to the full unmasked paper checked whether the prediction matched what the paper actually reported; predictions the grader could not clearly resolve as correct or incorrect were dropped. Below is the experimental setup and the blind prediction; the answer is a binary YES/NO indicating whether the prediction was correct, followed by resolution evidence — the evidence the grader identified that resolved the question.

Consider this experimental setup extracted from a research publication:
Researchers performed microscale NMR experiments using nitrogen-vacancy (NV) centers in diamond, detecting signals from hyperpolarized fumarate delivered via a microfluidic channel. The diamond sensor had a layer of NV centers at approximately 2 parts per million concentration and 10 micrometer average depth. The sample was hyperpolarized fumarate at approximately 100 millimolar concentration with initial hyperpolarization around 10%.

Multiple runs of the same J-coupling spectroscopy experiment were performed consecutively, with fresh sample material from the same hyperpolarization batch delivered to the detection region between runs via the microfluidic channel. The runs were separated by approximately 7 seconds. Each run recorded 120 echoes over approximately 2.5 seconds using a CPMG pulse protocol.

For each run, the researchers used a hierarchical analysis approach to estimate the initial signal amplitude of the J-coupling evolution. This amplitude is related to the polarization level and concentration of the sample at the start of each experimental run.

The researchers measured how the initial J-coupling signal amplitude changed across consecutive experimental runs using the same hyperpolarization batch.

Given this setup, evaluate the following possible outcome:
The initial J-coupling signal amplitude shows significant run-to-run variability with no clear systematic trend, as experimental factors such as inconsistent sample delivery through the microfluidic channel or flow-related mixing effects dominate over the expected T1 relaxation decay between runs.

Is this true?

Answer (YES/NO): NO